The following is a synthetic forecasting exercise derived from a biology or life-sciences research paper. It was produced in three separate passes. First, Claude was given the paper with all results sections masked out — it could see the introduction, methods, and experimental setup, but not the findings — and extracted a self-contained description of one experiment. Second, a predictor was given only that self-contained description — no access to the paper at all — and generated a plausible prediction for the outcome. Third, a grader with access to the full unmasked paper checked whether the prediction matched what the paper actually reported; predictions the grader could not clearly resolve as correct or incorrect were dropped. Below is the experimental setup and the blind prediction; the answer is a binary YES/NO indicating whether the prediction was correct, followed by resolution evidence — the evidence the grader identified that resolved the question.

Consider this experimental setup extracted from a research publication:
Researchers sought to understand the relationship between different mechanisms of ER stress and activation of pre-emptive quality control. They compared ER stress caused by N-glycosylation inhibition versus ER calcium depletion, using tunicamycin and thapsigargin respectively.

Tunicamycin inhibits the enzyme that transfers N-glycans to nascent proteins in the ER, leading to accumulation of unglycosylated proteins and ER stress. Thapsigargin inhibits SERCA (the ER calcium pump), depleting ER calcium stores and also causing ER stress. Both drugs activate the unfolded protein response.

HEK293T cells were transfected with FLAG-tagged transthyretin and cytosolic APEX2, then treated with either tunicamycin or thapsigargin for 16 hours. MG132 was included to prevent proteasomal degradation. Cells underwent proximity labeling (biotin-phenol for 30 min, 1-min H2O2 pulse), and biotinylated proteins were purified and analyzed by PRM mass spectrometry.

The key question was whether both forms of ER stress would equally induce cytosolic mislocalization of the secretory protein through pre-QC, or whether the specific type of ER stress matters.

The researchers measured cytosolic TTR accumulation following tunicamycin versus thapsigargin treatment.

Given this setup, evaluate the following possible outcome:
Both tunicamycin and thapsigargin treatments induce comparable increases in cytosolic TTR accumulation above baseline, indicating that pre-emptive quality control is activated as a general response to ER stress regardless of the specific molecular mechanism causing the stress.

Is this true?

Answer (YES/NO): NO